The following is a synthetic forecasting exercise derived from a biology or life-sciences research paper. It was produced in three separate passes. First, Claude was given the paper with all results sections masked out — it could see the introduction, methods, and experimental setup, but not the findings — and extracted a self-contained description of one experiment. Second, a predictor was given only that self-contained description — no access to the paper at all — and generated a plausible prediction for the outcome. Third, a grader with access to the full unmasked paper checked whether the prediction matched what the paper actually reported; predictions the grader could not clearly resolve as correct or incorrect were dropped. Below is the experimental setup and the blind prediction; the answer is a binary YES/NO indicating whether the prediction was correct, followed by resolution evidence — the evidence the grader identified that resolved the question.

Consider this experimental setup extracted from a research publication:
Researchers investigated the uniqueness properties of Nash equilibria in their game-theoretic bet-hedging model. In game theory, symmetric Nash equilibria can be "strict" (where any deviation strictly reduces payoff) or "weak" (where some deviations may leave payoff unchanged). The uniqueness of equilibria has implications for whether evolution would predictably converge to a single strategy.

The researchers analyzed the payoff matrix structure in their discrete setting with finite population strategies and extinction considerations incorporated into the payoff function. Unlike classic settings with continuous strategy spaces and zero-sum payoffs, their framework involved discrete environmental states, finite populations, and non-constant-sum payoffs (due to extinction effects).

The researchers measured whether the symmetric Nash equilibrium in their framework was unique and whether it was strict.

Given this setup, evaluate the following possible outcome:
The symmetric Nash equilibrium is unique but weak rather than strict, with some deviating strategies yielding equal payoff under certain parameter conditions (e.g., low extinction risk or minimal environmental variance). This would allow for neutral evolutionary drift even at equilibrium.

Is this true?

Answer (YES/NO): NO